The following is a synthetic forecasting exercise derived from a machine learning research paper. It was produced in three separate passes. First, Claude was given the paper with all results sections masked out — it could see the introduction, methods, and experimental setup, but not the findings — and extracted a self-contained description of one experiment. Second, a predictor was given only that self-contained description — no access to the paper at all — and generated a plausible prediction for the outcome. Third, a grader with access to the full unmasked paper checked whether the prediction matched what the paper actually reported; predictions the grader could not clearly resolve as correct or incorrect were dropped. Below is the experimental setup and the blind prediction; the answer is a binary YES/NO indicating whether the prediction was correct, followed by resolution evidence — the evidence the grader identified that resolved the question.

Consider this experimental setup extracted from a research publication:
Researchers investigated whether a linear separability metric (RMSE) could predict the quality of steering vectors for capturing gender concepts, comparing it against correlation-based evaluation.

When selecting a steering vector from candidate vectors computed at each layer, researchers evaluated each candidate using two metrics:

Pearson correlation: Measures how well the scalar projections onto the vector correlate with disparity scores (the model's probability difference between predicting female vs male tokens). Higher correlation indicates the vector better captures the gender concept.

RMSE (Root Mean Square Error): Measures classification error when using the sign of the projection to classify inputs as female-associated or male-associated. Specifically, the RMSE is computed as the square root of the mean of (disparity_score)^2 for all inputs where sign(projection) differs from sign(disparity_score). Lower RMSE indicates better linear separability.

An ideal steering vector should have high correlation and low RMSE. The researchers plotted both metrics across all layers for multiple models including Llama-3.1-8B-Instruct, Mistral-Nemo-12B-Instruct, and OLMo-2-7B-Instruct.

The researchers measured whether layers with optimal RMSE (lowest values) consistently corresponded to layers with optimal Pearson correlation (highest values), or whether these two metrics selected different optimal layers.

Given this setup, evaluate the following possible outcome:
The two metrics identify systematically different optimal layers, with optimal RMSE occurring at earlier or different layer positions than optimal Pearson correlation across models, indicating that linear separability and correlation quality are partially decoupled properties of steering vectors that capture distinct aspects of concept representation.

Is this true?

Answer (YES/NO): NO